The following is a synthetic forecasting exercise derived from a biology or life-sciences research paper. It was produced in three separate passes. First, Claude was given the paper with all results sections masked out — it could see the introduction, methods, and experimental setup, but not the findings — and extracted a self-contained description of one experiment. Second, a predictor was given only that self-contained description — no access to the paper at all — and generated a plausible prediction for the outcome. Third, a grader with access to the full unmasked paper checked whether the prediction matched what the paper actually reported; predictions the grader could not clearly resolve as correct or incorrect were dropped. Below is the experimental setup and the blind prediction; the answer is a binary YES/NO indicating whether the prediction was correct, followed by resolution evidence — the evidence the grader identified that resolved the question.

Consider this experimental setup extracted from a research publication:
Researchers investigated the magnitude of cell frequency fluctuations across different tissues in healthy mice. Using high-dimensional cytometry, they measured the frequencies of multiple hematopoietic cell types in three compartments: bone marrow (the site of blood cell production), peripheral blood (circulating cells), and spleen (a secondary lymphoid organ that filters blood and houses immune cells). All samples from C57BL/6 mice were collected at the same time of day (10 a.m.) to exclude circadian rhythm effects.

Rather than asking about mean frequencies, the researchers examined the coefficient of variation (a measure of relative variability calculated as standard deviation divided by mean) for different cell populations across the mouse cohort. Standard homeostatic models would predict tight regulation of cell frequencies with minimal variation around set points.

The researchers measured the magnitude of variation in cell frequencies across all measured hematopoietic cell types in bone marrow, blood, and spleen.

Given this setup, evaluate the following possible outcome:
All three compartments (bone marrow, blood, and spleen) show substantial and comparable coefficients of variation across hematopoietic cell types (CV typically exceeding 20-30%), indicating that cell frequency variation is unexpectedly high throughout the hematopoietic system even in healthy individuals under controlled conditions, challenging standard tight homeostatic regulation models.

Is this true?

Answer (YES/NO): YES